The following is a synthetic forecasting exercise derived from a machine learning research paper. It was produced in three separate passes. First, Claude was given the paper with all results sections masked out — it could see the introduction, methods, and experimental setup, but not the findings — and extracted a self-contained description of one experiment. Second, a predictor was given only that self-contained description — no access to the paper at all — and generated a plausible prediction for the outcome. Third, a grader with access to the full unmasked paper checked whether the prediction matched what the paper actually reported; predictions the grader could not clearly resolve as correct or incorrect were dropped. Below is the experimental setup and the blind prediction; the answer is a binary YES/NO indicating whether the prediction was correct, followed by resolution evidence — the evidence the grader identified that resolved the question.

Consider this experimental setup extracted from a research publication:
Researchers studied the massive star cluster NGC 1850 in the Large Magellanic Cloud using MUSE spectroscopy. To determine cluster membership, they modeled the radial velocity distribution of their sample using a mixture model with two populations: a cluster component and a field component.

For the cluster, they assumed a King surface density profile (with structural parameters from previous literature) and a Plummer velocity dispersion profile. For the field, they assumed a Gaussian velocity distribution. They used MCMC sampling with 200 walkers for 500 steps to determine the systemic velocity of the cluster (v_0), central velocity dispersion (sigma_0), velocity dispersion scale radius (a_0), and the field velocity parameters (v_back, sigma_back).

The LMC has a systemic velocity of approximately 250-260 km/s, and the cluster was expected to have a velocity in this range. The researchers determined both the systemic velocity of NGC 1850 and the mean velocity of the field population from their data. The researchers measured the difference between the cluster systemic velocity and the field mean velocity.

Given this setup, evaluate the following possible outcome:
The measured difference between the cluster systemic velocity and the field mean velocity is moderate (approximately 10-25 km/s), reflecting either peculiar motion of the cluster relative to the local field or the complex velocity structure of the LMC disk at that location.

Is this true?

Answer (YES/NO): NO